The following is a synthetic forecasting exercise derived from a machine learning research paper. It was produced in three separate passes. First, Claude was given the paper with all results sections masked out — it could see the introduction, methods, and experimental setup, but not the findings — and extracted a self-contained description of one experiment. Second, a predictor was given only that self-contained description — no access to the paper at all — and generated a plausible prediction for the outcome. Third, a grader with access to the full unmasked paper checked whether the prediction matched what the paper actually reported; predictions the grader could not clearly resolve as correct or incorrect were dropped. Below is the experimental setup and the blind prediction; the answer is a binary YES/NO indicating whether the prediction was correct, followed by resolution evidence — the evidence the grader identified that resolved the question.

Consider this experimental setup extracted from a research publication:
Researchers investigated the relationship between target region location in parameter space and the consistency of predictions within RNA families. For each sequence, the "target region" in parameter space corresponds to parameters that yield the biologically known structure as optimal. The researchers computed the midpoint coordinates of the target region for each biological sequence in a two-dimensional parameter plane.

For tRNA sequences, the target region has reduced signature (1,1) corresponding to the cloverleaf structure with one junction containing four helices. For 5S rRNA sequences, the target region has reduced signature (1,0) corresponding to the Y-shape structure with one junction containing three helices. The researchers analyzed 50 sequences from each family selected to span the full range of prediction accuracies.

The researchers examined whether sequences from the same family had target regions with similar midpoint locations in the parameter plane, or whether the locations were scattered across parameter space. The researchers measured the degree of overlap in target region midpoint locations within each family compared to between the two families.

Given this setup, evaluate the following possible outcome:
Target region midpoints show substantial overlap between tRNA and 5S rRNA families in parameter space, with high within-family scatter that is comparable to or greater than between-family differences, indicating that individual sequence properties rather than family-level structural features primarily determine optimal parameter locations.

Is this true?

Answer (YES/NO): NO